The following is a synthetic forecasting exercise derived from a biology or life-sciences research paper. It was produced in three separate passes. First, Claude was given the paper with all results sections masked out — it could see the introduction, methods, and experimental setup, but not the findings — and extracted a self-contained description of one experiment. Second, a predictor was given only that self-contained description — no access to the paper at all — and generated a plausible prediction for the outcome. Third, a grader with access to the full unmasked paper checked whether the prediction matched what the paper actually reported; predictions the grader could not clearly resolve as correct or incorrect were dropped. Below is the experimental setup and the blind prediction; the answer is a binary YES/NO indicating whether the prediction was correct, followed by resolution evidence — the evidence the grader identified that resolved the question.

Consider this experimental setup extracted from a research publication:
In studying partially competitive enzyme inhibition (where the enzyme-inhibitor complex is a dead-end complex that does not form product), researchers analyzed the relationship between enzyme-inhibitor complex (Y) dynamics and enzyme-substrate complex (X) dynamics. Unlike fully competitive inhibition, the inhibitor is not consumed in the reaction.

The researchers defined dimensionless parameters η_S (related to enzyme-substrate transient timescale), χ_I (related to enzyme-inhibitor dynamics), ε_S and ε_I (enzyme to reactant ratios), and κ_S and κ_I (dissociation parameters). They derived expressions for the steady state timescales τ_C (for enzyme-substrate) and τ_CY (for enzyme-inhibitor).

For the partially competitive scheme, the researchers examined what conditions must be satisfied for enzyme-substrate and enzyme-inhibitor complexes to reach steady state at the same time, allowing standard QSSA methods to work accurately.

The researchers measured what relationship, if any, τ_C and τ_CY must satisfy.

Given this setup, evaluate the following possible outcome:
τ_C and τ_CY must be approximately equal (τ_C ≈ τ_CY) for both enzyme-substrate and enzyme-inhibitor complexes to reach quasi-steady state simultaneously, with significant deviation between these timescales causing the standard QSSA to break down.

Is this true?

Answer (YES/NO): YES